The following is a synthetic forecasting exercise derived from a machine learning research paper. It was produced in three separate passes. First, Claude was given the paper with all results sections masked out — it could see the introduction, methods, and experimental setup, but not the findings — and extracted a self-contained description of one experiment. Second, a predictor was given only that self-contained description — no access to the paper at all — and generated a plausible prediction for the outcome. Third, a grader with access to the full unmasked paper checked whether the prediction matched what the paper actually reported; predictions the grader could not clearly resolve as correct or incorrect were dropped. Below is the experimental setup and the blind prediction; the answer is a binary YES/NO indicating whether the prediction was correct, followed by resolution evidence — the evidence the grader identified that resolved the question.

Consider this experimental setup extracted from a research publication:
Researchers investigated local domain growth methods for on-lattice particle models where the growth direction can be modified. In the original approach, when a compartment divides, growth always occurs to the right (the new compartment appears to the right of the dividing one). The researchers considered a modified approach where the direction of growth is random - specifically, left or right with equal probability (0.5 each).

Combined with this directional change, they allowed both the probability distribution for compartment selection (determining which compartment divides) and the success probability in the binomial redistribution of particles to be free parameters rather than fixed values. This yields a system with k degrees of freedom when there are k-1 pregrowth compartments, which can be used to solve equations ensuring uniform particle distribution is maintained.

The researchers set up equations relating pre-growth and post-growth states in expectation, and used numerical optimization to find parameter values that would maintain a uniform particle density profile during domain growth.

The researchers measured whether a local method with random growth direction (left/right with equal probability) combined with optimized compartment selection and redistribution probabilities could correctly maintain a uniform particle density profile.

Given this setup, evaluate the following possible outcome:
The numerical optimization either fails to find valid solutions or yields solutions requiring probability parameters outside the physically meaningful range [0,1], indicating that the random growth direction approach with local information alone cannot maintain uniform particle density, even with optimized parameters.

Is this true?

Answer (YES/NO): NO